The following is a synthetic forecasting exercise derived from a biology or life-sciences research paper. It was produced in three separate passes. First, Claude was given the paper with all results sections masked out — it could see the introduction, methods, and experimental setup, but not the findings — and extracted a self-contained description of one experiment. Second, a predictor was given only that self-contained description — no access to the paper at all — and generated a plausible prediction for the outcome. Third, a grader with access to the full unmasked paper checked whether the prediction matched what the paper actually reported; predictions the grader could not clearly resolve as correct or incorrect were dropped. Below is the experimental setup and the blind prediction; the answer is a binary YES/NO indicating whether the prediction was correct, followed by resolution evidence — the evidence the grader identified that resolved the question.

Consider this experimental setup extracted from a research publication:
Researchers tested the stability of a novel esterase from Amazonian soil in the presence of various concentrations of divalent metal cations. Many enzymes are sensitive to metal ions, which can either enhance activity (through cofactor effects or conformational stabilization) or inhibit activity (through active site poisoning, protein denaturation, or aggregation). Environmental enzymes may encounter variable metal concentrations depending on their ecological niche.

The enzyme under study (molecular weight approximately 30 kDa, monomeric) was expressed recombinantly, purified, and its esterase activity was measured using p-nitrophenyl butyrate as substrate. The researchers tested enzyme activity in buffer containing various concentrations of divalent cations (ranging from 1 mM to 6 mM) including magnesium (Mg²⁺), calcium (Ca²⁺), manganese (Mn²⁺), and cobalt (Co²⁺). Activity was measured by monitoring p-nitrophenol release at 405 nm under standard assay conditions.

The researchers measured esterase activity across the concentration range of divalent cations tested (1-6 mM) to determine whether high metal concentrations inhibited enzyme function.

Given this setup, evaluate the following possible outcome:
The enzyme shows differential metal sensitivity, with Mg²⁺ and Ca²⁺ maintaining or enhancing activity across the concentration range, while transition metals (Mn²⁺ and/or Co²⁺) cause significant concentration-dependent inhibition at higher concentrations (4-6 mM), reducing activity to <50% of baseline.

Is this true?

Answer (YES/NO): NO